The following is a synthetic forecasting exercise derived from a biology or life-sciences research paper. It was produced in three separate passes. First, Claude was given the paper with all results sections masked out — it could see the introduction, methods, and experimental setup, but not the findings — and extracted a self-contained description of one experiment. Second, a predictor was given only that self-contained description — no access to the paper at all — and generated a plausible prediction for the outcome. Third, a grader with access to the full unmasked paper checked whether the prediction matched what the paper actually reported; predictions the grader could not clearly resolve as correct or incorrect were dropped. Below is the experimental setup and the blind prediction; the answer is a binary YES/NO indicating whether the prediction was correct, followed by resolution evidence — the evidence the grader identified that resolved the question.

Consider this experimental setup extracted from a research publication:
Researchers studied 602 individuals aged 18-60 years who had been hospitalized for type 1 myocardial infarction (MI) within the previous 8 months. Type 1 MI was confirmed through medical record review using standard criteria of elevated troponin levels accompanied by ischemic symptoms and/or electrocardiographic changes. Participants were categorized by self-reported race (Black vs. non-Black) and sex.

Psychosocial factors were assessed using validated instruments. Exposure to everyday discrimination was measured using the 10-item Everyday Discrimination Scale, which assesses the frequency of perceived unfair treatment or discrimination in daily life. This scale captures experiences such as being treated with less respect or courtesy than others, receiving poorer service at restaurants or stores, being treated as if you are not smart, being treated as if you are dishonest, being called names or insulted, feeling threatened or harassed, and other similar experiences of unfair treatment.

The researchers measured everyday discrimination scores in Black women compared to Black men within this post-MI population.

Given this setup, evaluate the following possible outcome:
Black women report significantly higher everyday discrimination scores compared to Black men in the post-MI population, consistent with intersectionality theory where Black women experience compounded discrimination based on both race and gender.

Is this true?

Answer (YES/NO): NO